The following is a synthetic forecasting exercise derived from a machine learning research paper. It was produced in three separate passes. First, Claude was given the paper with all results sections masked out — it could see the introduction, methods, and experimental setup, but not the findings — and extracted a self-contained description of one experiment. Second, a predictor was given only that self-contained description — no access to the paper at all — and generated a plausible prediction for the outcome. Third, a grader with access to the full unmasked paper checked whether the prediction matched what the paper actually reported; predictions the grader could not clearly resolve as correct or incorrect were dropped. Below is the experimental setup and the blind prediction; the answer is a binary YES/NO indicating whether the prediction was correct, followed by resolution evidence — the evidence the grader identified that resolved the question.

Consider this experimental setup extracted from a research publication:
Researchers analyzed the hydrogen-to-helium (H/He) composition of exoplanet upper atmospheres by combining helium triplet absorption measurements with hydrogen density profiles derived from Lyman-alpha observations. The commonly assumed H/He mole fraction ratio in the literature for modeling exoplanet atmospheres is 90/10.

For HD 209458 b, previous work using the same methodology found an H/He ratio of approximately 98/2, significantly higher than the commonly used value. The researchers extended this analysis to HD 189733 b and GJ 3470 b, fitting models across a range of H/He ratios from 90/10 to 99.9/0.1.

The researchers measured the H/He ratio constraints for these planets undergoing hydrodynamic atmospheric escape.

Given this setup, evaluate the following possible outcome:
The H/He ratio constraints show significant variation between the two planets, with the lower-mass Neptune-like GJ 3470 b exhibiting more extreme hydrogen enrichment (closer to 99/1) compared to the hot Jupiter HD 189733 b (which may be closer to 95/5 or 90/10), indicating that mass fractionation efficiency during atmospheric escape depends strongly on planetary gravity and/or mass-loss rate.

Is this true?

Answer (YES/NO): NO